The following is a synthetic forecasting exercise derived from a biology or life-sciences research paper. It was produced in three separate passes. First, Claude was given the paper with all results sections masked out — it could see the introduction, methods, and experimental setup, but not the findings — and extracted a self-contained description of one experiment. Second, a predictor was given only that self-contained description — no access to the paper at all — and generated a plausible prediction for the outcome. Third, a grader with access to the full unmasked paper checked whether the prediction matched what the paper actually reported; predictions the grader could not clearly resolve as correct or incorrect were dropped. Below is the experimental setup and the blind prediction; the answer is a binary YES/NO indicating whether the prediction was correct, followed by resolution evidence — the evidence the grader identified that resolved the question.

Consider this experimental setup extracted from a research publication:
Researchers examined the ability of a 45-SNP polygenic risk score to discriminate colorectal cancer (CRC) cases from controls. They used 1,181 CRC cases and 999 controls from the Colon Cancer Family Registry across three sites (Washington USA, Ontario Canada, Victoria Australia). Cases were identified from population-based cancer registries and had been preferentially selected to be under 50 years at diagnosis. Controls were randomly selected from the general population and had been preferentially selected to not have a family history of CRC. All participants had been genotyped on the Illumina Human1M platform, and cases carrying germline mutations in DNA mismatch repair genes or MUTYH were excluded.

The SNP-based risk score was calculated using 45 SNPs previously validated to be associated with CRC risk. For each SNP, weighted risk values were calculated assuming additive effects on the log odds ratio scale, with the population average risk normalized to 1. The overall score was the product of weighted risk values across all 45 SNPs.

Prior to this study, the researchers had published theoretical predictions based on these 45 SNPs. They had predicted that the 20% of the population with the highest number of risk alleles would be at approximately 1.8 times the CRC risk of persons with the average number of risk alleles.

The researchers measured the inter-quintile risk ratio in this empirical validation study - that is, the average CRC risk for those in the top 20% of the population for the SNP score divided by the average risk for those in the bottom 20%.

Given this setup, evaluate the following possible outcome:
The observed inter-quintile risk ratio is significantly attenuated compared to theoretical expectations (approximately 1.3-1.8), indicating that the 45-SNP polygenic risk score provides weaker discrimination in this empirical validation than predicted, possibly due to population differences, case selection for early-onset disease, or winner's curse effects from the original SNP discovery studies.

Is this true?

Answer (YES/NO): NO